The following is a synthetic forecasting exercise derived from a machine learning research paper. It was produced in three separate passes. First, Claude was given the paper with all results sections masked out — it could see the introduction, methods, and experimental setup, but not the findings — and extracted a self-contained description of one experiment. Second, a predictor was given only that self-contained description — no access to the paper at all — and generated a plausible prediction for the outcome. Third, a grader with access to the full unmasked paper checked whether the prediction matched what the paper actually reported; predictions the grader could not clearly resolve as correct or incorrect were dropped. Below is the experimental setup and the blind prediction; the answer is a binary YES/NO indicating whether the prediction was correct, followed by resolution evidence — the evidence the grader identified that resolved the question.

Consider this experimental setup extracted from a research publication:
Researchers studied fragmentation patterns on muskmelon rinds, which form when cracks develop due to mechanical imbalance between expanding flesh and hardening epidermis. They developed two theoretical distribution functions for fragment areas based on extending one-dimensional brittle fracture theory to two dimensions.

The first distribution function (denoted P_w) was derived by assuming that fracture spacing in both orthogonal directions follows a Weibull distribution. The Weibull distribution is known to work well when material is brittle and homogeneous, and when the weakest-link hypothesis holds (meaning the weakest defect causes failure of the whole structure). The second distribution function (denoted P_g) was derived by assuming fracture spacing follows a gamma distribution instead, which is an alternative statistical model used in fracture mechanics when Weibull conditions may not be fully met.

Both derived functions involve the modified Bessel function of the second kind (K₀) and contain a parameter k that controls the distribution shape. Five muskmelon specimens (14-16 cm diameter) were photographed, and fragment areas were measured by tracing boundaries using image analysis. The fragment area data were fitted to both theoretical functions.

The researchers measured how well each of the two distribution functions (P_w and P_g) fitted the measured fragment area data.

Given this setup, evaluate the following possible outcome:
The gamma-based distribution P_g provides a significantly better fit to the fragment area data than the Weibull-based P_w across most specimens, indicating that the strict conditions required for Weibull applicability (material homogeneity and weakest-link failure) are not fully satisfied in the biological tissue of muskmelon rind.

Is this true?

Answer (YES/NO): NO